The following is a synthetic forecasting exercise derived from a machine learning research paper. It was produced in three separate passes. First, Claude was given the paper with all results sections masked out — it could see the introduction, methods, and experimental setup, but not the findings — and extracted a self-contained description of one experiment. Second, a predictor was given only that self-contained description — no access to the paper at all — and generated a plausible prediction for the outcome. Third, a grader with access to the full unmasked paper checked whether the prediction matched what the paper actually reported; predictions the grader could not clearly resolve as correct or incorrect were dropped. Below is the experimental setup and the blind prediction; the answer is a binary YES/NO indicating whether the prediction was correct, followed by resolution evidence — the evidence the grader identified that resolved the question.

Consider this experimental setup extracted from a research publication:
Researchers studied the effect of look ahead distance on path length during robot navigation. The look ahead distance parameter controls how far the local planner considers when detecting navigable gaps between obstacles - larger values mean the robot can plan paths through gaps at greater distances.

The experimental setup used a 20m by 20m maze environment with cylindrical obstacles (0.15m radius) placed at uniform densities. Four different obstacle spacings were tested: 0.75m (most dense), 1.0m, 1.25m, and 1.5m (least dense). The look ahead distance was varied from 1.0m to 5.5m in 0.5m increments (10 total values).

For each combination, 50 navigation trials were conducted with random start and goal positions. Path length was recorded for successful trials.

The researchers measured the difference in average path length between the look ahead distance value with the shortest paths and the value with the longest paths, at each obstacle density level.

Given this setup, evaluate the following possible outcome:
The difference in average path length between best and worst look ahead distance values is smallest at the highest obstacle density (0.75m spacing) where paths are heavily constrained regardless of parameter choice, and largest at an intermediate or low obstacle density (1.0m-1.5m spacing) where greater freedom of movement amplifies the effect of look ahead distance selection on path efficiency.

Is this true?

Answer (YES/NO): NO